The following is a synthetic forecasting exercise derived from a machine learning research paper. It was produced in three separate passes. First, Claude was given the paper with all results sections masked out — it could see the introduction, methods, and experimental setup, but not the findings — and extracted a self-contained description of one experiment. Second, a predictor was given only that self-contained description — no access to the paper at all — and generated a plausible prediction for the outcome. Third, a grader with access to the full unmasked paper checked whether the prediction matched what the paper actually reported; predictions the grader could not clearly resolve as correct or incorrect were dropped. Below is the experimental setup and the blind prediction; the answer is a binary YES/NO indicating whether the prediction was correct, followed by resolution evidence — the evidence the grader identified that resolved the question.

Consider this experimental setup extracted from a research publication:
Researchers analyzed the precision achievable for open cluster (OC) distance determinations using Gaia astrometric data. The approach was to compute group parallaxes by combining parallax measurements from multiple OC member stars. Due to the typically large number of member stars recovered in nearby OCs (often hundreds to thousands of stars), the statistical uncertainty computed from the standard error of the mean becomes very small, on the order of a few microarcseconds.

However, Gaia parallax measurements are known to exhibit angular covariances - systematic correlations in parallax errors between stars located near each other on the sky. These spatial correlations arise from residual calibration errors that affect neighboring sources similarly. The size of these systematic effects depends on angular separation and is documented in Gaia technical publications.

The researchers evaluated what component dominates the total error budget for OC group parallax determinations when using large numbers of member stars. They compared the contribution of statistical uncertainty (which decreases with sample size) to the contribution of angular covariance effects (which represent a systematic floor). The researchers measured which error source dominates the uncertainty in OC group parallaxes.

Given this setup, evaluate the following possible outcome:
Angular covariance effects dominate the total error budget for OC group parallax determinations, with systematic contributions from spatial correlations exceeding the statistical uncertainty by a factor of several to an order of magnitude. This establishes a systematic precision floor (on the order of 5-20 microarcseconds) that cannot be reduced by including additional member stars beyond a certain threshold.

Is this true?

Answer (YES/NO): NO